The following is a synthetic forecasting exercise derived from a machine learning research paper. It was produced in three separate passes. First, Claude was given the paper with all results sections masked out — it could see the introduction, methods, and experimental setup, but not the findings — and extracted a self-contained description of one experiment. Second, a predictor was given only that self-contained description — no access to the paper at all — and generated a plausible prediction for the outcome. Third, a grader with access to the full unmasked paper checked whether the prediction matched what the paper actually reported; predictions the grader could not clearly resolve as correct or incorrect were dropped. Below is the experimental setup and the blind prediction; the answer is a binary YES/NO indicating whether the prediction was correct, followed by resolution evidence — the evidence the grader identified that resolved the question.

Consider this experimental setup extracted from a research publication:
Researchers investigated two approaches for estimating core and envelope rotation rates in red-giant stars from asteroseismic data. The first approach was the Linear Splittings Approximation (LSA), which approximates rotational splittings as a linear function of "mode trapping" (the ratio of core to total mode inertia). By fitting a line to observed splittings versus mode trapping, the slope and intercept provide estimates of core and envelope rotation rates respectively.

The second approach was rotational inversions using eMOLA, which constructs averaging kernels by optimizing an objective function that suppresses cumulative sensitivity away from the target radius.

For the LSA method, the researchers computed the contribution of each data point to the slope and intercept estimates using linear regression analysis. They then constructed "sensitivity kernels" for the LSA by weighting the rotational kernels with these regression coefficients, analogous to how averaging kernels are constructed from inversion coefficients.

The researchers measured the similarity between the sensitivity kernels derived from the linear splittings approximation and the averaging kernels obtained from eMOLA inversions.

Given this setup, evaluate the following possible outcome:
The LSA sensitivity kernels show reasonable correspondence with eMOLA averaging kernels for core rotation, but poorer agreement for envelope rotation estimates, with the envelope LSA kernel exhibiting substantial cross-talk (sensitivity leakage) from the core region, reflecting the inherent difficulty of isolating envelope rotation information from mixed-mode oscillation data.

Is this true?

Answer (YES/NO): NO